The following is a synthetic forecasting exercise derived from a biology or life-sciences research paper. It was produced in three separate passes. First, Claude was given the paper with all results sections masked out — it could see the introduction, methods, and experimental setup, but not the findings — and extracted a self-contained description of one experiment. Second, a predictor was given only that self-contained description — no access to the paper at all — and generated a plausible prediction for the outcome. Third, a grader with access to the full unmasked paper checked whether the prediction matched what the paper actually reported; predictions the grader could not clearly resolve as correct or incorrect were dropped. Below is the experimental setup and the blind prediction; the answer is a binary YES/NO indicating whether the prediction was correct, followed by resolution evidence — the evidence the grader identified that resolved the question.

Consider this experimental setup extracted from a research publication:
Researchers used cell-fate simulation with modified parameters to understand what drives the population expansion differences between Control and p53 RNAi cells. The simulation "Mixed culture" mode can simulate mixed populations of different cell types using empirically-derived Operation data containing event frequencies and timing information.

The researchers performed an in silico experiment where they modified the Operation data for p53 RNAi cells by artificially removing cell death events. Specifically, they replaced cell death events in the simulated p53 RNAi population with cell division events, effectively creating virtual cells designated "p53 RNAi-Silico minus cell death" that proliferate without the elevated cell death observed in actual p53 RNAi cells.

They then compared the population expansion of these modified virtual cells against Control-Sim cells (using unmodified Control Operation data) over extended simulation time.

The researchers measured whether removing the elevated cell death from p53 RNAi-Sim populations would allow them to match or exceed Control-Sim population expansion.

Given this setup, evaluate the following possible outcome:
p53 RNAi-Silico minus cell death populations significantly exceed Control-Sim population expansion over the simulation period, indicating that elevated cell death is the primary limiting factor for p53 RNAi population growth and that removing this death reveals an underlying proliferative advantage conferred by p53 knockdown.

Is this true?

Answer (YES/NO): YES